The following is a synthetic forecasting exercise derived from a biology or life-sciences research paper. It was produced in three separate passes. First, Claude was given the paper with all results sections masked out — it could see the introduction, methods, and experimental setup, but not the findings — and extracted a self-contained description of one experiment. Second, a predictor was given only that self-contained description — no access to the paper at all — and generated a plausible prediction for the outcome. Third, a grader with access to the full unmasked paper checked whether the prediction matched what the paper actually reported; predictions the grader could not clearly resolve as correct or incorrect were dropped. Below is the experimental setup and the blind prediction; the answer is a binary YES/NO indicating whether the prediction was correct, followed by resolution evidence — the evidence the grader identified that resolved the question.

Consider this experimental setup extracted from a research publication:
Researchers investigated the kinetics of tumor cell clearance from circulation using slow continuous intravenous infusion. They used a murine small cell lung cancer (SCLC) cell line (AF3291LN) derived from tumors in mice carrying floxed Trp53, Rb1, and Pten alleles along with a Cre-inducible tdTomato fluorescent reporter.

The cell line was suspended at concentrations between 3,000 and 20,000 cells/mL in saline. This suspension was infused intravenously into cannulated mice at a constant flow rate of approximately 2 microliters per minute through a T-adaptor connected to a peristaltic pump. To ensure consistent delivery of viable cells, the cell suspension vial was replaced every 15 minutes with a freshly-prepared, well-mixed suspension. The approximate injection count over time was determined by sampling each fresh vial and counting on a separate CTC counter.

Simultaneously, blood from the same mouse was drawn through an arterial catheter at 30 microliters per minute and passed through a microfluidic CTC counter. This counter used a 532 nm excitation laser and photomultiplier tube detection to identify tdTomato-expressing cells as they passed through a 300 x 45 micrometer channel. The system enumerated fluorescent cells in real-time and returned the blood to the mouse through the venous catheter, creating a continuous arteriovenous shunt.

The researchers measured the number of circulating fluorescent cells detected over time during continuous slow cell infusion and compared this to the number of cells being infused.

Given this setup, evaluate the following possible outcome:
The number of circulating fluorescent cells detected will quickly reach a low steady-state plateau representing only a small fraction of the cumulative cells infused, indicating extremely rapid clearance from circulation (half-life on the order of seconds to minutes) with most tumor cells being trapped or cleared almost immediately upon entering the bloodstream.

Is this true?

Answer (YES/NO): YES